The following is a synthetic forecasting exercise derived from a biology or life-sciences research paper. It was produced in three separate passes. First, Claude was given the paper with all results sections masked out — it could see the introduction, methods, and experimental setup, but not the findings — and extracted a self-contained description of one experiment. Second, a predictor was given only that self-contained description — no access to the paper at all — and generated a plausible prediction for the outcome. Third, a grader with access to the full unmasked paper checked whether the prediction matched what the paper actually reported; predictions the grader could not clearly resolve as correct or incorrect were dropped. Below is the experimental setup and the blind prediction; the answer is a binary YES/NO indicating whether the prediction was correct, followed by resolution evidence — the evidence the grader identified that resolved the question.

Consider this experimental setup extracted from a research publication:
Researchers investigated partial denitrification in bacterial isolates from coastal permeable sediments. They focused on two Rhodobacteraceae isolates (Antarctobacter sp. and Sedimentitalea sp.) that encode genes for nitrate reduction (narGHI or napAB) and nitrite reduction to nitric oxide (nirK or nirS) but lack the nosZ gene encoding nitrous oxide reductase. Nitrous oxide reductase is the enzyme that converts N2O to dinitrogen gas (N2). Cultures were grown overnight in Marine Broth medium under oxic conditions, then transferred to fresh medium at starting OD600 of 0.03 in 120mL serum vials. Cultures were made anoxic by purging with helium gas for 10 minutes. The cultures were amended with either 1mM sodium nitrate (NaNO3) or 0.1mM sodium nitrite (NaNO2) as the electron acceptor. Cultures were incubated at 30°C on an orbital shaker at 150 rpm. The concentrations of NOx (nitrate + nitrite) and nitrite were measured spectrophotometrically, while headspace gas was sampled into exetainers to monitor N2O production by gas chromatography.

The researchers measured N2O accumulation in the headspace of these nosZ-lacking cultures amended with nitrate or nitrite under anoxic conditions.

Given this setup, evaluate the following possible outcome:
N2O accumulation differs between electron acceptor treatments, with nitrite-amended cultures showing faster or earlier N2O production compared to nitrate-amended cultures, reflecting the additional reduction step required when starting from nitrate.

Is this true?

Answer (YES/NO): NO